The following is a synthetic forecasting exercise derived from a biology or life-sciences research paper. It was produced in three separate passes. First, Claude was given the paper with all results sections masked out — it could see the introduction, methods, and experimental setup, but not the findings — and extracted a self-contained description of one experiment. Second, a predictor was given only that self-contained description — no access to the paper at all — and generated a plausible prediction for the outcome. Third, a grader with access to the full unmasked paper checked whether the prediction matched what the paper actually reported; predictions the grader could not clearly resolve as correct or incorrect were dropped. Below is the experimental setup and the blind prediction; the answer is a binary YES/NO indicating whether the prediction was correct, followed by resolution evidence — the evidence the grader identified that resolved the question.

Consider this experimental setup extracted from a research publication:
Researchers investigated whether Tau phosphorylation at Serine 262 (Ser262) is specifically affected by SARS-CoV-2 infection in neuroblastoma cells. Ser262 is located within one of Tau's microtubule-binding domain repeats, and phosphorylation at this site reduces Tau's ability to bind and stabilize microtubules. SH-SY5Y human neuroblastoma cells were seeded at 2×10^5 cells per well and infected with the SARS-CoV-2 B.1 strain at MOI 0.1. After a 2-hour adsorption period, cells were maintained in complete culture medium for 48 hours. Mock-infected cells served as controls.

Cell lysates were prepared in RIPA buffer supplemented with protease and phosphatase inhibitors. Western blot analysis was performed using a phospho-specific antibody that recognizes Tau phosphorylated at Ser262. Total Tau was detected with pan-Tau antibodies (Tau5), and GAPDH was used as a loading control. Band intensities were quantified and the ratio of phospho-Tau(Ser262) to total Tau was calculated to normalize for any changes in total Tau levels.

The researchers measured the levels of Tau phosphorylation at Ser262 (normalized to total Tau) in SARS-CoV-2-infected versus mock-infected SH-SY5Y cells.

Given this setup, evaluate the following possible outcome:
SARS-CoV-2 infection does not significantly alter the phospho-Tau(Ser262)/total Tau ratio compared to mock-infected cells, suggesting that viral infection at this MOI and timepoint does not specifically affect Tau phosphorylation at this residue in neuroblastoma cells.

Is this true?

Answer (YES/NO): NO